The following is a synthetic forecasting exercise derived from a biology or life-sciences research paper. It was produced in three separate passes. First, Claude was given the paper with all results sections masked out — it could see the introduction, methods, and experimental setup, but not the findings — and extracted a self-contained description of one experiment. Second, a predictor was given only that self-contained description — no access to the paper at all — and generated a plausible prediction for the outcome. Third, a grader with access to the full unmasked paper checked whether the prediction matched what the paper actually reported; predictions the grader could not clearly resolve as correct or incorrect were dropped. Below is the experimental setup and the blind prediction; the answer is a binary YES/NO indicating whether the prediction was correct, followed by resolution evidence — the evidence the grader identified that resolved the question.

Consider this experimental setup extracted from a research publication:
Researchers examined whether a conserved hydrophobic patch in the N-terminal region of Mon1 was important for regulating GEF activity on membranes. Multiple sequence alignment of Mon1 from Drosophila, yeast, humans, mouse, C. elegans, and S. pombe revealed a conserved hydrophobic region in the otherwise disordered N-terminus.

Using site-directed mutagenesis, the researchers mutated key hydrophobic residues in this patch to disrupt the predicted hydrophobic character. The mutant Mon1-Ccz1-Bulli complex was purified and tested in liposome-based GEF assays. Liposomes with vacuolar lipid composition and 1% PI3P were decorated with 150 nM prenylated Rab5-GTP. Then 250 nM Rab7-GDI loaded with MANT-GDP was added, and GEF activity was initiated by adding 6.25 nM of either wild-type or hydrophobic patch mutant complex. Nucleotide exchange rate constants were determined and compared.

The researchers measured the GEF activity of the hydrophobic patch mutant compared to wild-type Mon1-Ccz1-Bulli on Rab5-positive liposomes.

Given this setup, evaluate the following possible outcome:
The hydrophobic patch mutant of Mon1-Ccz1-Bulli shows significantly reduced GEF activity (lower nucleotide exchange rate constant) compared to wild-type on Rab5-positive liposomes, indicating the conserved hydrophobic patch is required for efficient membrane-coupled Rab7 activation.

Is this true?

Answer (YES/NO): NO